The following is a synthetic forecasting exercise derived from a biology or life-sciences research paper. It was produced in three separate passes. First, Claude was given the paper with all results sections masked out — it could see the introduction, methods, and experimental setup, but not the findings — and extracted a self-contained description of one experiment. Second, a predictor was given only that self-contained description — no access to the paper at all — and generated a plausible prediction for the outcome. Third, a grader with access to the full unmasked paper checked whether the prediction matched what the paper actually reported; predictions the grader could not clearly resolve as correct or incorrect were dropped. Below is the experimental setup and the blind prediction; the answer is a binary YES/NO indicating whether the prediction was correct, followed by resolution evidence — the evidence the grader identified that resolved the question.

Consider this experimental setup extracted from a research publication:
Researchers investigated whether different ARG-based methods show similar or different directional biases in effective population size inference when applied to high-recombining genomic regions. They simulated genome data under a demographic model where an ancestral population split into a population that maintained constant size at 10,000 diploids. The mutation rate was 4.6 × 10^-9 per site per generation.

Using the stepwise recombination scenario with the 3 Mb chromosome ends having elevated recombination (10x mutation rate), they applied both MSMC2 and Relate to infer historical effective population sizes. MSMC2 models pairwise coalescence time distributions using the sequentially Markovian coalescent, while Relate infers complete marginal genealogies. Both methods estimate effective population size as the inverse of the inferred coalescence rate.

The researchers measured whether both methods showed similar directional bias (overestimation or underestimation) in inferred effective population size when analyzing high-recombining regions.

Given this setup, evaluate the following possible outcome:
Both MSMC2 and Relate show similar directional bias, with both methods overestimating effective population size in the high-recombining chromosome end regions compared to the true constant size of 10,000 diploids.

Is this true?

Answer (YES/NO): NO